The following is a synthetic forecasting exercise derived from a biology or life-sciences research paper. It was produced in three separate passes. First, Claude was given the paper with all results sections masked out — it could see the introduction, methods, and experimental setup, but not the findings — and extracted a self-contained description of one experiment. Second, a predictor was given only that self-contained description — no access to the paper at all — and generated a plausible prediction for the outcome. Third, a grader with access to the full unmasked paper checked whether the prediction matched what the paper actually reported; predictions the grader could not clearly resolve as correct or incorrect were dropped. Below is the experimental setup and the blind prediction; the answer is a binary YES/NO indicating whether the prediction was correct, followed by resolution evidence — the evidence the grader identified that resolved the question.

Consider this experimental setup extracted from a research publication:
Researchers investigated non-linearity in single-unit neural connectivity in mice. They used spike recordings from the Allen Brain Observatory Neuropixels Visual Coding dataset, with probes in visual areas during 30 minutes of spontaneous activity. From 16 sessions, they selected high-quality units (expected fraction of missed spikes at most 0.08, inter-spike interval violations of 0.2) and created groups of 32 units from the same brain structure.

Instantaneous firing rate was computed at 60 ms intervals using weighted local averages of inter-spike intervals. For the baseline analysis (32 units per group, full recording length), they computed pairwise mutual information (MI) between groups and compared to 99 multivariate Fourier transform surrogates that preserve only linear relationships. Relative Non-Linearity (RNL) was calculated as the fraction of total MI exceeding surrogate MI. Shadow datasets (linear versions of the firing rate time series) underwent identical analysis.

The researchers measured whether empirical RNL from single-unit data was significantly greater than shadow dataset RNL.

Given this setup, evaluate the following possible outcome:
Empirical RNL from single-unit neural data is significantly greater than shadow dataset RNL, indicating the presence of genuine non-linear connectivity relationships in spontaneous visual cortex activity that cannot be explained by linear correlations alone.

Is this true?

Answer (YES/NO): YES